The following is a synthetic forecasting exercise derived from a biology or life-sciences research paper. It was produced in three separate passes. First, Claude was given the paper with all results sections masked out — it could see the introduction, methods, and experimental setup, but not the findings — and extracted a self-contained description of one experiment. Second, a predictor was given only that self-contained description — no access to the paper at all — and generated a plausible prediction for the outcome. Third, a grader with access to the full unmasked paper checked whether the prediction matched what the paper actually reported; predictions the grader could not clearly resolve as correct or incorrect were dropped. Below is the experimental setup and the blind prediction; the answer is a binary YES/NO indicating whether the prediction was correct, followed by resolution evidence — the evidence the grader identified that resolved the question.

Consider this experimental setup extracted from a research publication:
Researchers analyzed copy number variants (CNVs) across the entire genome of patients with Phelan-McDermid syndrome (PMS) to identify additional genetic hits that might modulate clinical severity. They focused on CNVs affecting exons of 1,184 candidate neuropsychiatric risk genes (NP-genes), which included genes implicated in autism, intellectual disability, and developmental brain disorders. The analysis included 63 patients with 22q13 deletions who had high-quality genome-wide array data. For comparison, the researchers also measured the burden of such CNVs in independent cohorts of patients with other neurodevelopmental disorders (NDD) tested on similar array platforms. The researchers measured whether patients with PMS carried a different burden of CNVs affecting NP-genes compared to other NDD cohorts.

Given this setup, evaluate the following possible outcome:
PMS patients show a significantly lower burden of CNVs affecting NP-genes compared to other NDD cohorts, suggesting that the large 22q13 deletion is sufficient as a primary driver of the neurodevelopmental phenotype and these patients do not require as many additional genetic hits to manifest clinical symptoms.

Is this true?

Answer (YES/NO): NO